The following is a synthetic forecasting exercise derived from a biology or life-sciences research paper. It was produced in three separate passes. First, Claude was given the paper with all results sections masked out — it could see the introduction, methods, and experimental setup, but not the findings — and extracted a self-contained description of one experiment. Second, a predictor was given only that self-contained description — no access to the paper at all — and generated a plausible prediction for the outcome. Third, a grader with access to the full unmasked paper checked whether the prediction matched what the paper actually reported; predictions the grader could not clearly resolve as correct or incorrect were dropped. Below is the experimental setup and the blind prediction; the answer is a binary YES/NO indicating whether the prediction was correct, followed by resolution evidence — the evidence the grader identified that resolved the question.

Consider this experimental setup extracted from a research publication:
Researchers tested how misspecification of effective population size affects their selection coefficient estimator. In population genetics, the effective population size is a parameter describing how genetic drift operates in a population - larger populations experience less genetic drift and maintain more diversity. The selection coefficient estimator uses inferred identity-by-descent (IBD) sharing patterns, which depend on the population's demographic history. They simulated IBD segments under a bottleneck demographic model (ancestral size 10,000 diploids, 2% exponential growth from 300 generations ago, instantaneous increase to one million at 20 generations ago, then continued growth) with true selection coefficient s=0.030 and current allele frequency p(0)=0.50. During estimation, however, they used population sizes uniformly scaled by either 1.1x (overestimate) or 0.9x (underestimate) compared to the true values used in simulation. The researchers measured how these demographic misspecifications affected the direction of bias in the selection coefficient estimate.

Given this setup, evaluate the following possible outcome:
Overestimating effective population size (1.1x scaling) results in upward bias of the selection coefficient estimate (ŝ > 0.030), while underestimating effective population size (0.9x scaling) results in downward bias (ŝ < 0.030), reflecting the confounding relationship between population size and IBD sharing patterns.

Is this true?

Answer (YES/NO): YES